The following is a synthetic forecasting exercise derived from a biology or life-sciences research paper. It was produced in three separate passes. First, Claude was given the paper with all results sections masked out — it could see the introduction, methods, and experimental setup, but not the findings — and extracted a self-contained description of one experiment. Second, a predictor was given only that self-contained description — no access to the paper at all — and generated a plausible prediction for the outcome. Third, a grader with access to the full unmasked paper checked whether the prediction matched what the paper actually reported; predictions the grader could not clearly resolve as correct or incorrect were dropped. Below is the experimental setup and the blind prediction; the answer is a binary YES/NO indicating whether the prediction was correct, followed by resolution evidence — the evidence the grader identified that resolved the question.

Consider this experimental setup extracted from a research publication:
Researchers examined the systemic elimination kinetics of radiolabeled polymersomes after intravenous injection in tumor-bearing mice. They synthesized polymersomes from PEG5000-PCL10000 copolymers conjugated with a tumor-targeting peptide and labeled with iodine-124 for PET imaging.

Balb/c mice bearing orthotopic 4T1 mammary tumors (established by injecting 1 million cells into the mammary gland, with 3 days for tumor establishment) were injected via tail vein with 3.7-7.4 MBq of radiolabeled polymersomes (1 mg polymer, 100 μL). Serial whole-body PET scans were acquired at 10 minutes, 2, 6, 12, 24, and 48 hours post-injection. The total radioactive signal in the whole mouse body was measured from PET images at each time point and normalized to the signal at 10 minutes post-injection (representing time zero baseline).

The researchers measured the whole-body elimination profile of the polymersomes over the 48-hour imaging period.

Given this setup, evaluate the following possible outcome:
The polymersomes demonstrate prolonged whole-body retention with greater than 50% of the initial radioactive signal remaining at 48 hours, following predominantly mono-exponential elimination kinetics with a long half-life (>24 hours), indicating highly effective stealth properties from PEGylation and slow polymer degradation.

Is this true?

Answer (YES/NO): NO